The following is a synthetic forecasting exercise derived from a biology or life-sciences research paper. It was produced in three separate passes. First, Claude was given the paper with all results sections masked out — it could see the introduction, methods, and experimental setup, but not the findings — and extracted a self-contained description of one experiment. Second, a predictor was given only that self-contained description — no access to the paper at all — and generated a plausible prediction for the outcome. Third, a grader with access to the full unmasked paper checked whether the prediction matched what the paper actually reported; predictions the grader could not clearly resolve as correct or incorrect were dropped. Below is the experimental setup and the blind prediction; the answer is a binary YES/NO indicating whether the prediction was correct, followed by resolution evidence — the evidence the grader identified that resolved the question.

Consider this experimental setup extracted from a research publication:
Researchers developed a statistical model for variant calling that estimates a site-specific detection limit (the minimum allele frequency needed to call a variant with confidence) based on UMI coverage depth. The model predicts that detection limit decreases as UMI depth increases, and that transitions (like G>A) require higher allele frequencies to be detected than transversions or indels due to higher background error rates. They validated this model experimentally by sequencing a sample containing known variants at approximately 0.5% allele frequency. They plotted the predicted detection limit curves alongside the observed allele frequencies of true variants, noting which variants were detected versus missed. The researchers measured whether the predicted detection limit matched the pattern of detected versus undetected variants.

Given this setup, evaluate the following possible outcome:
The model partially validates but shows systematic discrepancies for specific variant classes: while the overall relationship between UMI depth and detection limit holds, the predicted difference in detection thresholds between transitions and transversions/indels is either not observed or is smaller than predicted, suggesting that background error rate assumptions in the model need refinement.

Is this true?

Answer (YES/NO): NO